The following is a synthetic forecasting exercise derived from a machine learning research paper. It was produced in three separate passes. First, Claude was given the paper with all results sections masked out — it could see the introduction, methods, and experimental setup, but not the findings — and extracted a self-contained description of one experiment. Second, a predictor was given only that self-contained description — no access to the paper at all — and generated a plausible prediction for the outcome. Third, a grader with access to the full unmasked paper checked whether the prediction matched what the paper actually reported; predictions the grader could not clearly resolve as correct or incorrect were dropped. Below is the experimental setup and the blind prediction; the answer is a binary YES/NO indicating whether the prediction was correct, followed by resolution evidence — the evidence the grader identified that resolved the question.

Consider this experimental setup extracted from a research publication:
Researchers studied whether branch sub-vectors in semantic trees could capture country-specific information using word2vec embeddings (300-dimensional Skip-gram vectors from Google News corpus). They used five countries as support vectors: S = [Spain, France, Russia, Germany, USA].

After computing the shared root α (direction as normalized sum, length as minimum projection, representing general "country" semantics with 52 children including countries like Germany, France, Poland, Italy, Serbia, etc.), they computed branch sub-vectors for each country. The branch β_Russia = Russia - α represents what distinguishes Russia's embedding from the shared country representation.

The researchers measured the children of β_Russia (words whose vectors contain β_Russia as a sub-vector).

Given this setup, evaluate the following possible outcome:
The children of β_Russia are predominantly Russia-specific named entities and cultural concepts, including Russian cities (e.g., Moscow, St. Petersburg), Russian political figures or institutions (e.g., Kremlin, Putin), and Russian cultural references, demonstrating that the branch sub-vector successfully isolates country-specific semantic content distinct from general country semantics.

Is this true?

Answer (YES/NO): YES